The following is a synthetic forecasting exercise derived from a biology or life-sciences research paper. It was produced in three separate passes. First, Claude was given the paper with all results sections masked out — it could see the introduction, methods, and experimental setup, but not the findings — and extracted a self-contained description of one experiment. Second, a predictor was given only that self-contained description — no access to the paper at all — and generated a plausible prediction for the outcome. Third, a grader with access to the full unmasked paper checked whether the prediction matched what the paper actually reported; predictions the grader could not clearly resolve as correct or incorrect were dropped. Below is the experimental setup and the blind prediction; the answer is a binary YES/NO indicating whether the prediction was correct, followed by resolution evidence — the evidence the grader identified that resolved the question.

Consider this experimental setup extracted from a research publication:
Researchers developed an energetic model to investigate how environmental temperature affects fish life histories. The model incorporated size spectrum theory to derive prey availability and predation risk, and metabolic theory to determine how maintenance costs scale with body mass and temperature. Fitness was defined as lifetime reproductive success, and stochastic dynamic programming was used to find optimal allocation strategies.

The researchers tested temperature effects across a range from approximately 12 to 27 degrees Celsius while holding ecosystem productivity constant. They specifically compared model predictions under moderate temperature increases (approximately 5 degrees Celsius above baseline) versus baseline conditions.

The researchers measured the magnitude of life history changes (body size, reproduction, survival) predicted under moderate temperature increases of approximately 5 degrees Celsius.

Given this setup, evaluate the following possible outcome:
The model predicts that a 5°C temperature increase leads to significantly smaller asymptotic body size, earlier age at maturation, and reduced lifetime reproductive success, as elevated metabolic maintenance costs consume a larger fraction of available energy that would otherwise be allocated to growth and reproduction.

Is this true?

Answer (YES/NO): NO